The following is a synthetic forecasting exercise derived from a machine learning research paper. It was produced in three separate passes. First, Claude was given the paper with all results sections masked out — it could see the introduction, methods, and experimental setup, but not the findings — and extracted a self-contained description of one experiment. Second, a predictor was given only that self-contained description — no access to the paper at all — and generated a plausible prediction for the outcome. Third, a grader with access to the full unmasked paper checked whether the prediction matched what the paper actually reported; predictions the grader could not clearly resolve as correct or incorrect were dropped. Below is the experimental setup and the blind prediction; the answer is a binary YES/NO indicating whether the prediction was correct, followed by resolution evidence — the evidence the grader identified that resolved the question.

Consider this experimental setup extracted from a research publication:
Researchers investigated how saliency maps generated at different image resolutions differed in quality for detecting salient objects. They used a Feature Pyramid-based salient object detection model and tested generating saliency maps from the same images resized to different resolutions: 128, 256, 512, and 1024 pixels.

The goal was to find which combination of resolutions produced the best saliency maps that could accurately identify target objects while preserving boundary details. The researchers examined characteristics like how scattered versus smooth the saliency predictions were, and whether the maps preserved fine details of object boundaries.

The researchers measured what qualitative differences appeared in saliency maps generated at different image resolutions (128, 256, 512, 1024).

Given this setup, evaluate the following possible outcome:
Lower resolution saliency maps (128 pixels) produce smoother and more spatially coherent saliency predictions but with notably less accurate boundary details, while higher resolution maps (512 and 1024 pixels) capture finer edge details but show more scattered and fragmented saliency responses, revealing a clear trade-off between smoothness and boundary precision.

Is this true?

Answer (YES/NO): NO